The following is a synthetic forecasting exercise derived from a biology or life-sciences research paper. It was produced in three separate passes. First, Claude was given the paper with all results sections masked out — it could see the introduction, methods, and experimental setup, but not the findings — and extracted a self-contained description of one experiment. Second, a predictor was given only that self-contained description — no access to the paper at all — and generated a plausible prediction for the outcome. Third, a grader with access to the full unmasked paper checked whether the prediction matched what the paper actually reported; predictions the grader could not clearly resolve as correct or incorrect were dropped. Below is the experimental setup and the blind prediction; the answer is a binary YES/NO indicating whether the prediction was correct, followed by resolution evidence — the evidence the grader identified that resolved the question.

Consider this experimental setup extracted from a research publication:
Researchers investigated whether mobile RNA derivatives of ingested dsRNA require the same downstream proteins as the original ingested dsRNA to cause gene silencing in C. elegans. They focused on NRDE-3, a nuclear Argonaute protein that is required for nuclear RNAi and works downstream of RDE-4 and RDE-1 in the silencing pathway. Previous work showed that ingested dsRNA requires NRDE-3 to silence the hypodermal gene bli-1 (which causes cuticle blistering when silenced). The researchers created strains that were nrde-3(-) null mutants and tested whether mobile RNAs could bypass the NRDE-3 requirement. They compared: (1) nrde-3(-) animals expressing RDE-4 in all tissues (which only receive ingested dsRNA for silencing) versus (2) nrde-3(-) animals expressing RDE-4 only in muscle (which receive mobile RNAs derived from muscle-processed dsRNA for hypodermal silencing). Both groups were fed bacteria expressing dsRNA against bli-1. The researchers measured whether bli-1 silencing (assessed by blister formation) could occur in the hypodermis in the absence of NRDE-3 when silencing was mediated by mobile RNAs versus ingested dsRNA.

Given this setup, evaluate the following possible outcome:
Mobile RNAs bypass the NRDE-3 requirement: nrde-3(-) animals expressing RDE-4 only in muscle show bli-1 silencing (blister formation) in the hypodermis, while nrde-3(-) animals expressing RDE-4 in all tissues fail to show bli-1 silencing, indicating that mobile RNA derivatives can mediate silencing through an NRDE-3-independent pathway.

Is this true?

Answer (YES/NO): YES